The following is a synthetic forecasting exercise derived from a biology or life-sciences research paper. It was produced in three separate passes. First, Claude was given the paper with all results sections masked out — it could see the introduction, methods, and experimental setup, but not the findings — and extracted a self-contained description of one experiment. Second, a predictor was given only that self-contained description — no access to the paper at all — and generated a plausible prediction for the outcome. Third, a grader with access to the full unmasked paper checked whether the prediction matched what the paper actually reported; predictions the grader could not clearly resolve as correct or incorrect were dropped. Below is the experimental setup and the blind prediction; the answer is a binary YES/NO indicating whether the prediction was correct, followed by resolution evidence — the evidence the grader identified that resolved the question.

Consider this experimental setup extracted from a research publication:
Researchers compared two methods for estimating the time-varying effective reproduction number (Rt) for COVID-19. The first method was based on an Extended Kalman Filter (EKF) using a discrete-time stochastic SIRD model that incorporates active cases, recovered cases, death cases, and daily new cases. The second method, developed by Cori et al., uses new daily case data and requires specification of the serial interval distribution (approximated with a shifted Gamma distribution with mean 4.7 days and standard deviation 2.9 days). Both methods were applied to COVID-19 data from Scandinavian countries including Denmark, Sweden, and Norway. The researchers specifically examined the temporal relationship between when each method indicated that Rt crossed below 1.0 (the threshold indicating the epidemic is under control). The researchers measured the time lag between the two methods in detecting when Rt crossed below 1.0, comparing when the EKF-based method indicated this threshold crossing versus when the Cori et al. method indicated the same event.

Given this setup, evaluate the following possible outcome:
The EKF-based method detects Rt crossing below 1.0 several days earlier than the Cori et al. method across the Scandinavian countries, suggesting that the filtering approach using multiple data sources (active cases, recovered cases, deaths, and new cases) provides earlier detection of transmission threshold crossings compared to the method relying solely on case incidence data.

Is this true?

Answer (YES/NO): NO